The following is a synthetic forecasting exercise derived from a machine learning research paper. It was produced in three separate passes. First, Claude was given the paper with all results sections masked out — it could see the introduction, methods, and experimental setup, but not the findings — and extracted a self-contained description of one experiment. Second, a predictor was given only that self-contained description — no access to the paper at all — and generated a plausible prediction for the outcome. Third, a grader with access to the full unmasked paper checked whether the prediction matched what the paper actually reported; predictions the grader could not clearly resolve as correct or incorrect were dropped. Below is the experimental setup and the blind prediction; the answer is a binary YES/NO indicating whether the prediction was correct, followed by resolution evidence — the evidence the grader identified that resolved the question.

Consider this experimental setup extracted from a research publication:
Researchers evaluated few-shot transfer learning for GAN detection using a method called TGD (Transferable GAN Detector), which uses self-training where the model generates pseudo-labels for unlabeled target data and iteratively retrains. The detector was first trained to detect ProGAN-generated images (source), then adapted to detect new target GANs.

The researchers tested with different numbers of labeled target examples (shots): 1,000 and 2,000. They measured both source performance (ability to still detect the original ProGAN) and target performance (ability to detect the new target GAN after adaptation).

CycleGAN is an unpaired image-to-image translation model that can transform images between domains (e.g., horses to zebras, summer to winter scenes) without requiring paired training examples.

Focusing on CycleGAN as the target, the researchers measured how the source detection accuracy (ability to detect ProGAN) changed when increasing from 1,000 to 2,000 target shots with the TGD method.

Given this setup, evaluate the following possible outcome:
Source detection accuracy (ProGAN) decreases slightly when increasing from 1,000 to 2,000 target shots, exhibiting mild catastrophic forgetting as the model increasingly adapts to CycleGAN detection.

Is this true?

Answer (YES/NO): NO